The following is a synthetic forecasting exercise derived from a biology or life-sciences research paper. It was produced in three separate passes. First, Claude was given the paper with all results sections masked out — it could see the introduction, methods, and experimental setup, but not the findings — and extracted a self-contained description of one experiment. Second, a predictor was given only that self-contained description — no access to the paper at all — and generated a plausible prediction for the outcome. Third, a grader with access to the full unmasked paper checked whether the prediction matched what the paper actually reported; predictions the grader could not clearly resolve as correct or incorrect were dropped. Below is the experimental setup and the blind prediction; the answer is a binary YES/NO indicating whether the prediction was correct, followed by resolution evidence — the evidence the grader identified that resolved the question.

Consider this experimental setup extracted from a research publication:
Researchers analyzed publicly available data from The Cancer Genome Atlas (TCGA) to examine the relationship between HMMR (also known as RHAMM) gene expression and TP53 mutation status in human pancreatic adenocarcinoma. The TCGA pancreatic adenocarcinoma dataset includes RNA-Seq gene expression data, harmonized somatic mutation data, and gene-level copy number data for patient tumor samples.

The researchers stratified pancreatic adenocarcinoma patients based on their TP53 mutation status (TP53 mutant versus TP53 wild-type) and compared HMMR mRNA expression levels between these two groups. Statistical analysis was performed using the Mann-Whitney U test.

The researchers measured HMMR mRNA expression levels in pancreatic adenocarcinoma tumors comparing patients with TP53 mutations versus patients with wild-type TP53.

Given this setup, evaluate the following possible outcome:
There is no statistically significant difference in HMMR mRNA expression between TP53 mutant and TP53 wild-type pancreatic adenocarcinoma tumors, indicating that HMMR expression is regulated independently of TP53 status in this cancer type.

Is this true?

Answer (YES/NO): NO